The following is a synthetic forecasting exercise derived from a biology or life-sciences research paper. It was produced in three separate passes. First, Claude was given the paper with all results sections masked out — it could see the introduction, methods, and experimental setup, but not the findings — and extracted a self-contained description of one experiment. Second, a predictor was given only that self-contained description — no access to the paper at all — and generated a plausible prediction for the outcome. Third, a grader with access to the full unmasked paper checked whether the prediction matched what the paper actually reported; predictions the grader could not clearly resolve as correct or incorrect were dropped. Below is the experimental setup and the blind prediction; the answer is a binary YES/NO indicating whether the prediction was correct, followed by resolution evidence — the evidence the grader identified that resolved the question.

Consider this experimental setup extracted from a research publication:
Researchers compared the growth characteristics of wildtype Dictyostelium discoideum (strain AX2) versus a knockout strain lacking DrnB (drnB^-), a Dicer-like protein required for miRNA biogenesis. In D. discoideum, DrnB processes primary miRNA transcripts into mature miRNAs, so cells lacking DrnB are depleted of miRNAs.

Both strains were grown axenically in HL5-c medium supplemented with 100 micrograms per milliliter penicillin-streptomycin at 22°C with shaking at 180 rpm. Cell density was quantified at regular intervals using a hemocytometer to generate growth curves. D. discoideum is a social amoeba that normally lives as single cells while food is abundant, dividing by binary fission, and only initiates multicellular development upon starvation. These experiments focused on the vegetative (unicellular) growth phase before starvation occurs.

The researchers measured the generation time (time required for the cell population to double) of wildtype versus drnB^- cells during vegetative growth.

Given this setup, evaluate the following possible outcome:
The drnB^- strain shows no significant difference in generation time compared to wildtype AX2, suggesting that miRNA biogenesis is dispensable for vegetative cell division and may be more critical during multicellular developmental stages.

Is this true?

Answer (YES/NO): NO